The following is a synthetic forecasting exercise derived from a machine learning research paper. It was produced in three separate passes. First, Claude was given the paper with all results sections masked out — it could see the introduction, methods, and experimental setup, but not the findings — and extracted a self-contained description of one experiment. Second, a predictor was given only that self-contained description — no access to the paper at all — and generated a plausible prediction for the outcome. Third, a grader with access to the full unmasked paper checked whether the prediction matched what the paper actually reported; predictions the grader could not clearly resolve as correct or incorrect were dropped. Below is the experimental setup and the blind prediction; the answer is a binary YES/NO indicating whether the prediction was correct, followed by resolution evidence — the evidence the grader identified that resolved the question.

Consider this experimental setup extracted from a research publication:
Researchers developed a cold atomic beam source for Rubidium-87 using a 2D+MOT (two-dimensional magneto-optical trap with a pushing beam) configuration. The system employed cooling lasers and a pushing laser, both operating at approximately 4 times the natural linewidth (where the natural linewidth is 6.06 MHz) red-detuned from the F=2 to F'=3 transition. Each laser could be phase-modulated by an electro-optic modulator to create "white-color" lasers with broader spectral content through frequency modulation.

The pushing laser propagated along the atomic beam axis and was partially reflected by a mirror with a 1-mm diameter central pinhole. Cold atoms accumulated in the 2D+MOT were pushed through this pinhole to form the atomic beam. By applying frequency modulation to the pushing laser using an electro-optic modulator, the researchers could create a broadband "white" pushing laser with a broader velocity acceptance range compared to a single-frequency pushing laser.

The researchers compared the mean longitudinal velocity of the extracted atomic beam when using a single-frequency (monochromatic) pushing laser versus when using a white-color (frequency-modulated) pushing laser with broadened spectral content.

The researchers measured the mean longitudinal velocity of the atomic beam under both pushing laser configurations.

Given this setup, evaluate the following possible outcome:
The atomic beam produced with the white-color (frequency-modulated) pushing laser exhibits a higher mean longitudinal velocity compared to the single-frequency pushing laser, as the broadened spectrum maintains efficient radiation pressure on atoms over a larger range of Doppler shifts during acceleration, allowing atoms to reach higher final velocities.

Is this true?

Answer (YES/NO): YES